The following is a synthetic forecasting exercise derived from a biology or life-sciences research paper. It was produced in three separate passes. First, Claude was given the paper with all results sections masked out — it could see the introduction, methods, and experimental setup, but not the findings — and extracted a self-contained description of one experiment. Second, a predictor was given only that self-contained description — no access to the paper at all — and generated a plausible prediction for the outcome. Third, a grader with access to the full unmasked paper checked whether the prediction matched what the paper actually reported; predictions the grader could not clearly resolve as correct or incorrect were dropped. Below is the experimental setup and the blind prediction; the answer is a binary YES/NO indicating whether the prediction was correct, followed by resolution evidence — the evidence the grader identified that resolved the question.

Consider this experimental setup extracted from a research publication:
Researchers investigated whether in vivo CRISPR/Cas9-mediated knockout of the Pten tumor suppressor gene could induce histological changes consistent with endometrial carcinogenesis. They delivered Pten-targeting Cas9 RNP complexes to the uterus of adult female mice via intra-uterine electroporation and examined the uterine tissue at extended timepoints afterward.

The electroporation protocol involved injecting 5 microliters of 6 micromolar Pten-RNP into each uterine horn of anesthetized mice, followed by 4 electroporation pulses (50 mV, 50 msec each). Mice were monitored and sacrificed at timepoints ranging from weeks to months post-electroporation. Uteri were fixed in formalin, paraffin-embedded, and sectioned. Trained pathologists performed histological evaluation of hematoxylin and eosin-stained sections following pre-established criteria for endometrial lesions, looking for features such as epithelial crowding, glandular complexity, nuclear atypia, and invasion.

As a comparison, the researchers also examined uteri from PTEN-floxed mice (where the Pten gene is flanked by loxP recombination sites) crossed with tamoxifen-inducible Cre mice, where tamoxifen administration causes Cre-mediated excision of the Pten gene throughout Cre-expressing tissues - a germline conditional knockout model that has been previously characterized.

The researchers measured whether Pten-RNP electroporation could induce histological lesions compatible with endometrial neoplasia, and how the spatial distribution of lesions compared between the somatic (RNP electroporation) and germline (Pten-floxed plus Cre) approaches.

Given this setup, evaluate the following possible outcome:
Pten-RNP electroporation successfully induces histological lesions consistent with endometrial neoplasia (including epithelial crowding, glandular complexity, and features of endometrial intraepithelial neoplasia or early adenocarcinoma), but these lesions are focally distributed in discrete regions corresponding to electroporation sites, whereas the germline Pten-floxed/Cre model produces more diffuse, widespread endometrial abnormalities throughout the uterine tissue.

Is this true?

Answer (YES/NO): YES